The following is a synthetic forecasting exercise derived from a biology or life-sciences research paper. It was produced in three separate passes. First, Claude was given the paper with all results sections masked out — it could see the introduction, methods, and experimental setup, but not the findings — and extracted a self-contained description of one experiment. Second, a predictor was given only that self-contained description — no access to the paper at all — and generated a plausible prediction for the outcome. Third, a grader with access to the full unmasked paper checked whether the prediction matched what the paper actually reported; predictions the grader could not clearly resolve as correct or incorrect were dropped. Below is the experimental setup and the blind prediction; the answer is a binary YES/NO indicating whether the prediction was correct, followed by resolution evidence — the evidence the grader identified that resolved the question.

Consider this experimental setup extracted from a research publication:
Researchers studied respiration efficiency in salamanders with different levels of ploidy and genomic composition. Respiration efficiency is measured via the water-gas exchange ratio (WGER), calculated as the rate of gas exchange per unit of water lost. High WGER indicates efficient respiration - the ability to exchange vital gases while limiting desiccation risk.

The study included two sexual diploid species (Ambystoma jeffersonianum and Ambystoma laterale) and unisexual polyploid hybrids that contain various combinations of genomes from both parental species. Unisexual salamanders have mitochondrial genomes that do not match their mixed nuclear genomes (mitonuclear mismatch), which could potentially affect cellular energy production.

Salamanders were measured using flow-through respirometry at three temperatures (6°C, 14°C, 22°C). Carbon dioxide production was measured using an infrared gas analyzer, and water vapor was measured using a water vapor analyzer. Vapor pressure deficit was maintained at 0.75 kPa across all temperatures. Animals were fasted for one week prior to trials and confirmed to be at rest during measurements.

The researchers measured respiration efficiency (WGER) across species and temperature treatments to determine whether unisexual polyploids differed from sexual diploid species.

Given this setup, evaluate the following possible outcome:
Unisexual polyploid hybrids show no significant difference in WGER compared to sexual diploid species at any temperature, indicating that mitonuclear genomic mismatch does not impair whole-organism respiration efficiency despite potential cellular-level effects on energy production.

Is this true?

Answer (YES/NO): NO